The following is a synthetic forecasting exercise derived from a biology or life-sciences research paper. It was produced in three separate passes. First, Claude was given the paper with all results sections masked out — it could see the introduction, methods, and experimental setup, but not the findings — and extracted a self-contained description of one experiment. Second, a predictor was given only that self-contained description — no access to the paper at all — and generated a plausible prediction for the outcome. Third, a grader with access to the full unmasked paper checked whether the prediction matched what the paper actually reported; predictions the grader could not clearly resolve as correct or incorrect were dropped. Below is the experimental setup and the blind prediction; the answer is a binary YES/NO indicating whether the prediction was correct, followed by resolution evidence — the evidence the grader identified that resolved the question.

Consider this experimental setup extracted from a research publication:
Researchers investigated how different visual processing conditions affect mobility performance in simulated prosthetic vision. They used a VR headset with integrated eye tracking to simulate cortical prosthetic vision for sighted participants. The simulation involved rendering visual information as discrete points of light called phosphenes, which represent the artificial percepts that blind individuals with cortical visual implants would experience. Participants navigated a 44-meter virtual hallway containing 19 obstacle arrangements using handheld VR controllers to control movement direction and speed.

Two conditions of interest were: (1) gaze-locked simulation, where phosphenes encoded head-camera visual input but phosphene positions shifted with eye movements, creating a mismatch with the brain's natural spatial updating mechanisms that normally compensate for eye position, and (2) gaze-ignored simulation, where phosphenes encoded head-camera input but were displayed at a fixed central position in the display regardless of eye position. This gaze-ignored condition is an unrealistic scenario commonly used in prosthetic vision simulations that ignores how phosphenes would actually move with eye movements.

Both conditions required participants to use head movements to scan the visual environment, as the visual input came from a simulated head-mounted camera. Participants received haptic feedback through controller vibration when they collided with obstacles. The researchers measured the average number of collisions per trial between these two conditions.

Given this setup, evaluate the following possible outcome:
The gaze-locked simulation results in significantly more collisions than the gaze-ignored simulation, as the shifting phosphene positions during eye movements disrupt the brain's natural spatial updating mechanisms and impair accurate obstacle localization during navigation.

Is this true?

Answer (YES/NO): YES